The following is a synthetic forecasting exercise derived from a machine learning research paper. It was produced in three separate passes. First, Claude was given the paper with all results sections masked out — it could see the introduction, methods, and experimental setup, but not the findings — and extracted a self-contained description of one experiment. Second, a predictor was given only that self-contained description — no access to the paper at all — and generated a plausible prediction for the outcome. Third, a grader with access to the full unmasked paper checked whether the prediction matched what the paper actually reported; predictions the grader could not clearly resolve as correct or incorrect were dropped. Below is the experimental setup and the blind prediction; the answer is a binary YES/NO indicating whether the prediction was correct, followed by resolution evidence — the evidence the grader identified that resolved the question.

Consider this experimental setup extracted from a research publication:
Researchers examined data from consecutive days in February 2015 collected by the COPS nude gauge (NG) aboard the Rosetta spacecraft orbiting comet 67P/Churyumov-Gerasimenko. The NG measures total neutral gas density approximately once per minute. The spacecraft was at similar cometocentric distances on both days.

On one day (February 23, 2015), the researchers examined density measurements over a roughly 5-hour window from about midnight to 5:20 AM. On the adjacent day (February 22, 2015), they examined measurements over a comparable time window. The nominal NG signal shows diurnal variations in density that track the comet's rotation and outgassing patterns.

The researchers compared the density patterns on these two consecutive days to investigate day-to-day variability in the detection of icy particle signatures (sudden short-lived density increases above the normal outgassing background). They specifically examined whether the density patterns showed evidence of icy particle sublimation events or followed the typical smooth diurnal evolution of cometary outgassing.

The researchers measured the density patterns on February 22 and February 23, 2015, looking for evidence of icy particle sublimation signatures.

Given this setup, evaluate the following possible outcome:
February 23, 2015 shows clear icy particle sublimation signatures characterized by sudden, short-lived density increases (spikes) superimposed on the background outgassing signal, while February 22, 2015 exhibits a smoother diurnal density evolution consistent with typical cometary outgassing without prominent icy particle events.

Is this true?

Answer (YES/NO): NO